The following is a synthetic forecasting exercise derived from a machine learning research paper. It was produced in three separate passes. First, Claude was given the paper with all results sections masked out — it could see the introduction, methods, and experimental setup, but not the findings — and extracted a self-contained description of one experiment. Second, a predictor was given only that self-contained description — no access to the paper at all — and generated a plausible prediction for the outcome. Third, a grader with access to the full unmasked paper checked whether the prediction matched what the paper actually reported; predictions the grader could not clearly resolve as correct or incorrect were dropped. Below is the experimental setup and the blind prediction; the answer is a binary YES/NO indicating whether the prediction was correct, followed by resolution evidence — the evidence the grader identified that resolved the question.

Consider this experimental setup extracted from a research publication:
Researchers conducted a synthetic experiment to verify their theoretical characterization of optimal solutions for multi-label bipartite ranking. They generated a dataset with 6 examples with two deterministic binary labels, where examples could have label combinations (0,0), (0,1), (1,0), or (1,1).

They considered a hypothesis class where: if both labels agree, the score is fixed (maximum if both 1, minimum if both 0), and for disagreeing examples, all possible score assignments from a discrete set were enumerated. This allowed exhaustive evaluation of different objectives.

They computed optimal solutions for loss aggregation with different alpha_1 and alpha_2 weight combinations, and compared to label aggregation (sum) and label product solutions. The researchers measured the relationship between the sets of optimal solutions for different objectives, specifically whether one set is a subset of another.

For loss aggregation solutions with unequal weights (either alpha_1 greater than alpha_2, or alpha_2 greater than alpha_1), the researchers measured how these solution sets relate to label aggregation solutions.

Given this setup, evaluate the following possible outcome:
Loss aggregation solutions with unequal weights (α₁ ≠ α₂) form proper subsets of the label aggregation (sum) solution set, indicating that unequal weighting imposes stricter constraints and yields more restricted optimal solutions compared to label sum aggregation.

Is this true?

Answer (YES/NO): YES